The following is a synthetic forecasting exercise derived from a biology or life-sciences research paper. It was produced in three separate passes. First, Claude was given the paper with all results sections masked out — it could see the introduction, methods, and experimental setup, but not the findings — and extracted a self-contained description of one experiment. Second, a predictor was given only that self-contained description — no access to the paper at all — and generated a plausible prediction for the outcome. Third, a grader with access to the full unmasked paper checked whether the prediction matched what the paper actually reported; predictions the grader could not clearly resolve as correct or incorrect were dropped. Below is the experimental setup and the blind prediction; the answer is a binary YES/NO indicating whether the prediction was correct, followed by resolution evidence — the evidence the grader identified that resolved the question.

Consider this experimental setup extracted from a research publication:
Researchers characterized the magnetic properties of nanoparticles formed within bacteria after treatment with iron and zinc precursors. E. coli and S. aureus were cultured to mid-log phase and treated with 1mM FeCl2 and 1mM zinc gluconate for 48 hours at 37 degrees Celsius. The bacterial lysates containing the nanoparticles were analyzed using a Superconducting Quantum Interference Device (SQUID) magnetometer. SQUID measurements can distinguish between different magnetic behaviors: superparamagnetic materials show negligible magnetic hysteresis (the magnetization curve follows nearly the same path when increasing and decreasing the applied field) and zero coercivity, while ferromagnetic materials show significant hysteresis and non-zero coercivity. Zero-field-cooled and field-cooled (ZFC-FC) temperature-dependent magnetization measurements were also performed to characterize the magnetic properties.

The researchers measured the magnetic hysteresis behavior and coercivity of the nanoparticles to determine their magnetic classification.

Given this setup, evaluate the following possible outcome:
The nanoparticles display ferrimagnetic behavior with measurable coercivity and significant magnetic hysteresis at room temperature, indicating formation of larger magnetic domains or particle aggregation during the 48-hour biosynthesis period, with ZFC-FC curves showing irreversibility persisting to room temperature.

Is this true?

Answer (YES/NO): NO